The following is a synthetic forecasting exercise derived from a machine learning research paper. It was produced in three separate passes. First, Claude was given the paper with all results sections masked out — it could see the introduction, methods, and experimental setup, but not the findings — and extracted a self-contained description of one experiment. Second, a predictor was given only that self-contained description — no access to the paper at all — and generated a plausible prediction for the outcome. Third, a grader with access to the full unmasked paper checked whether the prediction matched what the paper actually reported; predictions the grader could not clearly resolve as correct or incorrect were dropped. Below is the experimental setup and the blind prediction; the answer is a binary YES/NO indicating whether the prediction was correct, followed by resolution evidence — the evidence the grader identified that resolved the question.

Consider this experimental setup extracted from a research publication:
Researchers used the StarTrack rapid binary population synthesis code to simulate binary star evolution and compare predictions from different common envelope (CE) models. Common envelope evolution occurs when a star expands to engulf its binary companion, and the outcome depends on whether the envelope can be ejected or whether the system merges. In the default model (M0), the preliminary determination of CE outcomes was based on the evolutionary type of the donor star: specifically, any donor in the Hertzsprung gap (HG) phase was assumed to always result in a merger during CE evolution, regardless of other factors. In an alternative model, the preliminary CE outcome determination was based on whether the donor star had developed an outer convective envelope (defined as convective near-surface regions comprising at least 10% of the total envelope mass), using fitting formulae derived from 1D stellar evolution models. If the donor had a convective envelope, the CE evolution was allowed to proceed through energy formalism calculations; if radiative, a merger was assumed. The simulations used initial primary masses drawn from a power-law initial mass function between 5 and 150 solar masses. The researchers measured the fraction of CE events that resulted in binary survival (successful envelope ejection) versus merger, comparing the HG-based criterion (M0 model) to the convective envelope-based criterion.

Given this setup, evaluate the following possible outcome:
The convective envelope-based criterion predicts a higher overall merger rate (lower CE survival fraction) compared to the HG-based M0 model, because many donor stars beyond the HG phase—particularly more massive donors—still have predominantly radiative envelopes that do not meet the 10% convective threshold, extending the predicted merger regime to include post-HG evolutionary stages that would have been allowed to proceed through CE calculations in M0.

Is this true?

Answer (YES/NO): NO